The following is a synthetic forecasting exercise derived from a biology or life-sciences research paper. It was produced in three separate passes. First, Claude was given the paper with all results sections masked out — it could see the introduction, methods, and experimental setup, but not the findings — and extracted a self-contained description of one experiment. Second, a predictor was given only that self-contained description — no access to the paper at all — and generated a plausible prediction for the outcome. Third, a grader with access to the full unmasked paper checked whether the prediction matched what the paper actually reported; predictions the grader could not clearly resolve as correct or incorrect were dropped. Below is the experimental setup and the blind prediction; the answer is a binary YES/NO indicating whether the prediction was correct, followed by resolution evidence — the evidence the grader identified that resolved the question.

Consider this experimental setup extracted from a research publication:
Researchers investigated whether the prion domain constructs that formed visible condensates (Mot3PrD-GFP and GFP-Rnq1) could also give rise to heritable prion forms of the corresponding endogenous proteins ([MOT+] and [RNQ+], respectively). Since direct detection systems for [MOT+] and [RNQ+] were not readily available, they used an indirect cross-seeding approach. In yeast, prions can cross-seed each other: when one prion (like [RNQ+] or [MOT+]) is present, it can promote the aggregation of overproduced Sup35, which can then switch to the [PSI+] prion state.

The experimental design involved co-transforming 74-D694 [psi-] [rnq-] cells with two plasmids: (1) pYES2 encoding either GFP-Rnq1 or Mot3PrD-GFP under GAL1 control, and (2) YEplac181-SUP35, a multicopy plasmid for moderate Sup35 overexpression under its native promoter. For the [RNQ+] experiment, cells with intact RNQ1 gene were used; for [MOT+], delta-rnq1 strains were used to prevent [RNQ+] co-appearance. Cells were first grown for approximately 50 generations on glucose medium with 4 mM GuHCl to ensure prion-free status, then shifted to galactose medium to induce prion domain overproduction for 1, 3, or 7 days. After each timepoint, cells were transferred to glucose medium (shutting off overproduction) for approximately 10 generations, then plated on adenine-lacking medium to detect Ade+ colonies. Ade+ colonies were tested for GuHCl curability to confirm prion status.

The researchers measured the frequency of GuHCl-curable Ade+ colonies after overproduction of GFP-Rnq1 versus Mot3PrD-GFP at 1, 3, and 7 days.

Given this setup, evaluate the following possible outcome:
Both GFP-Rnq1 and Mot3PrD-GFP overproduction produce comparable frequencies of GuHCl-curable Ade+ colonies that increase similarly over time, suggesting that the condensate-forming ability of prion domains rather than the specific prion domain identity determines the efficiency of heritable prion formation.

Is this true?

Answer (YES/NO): NO